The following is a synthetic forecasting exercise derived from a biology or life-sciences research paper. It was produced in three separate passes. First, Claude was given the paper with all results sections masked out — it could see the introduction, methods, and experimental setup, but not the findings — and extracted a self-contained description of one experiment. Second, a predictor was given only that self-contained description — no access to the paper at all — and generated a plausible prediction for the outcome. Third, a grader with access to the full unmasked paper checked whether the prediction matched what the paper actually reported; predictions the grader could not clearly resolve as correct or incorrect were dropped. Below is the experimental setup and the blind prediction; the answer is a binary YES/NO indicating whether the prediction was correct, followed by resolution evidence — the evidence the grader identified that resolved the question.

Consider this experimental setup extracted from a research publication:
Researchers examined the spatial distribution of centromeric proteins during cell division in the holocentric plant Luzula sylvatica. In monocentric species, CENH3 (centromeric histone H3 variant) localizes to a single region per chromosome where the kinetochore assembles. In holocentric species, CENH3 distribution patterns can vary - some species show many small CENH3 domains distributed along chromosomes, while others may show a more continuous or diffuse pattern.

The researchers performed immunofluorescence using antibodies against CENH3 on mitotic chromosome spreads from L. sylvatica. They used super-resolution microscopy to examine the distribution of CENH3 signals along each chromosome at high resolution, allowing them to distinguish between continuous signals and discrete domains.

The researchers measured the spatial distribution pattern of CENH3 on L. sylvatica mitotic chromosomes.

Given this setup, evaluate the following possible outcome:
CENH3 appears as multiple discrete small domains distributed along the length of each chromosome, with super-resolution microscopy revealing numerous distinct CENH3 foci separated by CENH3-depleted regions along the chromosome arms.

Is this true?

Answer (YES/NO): YES